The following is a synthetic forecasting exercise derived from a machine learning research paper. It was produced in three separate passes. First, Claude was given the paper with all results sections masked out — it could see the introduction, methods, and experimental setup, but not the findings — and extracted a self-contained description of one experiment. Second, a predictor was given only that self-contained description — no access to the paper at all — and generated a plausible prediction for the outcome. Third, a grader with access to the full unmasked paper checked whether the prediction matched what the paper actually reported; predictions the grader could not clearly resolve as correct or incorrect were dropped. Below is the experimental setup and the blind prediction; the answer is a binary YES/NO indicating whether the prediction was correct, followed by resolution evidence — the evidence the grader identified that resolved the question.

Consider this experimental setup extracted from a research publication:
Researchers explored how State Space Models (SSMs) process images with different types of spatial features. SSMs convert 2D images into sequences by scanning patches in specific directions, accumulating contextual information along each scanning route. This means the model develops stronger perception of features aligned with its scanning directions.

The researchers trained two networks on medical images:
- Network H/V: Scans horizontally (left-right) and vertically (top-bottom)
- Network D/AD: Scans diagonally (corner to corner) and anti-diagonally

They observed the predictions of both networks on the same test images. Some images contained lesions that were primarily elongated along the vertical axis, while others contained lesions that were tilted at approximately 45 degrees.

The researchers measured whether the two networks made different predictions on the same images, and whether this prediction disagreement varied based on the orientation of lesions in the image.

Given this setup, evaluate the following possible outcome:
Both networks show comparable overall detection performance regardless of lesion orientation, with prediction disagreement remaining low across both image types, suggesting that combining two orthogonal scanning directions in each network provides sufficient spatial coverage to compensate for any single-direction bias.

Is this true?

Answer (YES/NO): NO